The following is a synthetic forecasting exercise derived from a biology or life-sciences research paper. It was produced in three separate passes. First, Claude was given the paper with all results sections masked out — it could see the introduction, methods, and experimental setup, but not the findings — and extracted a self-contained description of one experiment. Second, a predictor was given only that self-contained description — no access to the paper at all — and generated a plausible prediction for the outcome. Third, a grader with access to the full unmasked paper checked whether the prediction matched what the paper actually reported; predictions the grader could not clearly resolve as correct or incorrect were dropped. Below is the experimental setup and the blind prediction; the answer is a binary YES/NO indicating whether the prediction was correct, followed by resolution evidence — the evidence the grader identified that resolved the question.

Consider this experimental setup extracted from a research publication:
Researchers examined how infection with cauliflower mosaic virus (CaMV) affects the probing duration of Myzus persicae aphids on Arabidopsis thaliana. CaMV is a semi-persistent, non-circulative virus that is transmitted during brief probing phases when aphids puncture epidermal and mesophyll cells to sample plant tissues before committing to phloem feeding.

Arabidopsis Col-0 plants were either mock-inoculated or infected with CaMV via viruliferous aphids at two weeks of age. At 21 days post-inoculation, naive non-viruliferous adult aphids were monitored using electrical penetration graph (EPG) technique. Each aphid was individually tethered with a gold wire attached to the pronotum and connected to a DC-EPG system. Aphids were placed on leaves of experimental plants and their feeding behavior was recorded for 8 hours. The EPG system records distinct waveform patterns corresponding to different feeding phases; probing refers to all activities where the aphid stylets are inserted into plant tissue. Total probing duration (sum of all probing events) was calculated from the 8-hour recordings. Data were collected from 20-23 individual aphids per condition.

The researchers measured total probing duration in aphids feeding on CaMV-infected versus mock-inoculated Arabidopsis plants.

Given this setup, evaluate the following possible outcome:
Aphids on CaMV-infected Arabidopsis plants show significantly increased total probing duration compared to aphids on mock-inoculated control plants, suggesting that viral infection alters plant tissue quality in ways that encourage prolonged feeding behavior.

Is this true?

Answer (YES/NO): NO